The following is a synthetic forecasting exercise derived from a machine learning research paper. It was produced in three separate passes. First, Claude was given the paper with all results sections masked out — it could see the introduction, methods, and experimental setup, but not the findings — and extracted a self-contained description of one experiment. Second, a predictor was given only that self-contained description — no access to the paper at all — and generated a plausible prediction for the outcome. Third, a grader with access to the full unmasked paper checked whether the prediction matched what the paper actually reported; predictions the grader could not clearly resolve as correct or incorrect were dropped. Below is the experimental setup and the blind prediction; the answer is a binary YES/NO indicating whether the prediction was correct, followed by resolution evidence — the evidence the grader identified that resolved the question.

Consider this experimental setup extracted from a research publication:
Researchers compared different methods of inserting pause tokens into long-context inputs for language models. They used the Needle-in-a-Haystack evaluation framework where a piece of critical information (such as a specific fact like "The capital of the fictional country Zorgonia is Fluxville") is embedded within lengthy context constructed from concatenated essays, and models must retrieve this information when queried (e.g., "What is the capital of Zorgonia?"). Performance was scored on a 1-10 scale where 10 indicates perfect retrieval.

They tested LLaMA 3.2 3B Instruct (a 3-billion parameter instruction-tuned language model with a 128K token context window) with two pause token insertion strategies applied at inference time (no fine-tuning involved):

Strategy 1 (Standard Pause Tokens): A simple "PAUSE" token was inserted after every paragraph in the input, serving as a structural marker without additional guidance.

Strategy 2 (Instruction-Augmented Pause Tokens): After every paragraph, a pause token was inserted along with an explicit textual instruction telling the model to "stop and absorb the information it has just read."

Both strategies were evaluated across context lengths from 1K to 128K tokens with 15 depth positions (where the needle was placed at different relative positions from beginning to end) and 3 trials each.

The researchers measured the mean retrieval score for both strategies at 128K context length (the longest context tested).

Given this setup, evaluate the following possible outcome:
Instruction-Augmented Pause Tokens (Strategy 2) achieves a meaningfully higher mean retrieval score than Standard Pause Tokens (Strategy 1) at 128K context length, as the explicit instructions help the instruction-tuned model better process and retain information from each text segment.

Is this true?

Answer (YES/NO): NO